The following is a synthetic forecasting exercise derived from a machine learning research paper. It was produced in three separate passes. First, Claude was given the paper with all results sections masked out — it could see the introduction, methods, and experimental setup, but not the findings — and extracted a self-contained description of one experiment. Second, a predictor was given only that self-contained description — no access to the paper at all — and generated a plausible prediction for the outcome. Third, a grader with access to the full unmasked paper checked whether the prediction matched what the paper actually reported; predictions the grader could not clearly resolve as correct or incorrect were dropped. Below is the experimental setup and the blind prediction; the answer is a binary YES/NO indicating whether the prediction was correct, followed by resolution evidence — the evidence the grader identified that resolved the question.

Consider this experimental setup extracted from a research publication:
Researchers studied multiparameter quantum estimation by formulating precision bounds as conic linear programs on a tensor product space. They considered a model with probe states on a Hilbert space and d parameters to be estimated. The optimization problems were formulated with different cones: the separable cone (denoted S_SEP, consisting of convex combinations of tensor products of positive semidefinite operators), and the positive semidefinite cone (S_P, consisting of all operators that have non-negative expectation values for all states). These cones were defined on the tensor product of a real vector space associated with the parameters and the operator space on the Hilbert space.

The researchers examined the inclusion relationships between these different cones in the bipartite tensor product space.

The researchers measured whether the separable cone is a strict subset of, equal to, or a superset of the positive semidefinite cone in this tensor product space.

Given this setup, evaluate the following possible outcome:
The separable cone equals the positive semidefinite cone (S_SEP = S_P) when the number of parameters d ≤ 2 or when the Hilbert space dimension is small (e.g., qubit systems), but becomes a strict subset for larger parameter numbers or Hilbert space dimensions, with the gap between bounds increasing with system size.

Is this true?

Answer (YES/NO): NO